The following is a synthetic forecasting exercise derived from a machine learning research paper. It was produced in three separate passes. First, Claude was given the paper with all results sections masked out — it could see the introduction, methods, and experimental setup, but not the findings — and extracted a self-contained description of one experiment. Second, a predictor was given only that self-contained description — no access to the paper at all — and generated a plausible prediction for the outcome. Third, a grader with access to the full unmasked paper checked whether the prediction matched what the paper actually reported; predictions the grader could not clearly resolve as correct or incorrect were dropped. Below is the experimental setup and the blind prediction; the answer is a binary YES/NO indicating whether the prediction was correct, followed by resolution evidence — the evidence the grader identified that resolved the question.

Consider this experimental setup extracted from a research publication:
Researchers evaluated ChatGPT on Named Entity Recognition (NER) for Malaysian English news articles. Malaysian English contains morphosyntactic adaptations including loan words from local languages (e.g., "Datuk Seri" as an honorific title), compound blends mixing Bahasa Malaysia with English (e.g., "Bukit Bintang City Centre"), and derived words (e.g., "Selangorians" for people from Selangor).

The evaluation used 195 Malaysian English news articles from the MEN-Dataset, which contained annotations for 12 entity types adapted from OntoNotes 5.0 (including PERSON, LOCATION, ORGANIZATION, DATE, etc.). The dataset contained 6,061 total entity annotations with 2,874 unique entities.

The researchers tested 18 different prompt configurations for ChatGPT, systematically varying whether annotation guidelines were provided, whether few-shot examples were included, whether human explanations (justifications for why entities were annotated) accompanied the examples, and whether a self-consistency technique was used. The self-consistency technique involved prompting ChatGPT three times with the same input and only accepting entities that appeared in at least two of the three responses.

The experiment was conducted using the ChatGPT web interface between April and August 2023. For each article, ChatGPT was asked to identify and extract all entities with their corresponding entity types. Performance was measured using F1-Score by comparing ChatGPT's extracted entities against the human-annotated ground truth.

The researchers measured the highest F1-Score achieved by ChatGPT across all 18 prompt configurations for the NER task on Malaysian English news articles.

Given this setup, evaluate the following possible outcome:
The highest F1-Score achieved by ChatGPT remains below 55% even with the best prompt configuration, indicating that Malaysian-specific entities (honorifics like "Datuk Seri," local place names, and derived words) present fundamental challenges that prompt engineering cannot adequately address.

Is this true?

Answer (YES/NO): YES